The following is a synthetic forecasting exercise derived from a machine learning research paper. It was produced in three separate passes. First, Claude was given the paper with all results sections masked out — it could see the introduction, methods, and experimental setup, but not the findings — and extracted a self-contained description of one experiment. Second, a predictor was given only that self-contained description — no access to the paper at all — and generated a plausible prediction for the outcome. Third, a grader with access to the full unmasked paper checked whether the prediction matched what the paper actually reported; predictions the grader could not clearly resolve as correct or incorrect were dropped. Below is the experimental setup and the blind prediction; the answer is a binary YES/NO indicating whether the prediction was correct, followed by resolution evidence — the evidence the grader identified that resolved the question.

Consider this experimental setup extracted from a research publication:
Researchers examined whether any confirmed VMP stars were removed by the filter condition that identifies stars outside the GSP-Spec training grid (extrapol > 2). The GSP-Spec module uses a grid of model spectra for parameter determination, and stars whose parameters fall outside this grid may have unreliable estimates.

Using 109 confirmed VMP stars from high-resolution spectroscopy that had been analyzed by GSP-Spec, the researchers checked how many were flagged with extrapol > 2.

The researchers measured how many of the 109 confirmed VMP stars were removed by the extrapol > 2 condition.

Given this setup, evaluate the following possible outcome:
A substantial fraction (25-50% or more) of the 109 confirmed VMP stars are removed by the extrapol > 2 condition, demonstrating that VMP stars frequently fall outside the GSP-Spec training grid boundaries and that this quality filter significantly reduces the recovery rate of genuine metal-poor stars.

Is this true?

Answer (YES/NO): NO